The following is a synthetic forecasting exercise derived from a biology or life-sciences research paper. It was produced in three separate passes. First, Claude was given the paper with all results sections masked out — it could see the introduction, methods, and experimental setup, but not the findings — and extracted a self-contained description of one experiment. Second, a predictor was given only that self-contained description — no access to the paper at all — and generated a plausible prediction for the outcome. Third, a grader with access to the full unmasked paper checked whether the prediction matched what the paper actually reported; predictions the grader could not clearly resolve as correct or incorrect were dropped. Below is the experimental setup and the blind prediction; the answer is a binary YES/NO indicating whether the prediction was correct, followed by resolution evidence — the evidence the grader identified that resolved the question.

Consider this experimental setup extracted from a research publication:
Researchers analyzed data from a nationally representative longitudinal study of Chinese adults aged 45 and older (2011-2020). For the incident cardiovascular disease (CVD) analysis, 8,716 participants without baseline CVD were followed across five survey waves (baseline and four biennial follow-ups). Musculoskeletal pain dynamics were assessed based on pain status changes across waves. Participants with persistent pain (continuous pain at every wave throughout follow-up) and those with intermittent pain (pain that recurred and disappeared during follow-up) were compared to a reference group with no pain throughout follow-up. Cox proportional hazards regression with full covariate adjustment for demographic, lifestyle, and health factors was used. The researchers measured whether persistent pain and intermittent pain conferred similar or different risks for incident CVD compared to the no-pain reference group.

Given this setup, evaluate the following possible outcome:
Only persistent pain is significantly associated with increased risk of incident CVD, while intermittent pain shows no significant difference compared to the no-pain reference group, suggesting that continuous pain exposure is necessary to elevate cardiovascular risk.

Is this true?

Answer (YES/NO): NO